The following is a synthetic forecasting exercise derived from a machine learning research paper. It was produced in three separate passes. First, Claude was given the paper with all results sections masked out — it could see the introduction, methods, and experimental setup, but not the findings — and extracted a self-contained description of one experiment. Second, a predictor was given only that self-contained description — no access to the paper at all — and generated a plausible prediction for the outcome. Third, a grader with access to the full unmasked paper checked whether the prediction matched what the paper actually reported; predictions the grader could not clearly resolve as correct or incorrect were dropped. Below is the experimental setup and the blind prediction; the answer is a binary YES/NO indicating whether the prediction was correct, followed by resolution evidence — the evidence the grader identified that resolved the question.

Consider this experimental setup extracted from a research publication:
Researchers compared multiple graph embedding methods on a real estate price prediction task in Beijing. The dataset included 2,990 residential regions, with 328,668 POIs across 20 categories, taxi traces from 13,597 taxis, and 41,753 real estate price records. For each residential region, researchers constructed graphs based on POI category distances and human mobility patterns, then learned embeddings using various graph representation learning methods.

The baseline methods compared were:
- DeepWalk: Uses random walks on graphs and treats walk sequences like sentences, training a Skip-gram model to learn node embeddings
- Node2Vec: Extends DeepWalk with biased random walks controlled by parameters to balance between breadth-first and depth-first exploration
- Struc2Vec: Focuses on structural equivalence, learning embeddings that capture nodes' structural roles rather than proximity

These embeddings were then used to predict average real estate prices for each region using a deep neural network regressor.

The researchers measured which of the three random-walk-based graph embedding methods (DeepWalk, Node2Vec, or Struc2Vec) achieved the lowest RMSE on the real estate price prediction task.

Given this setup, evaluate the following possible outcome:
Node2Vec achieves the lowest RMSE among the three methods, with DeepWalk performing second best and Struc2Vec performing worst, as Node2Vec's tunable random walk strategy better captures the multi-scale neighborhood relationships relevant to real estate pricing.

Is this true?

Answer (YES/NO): NO